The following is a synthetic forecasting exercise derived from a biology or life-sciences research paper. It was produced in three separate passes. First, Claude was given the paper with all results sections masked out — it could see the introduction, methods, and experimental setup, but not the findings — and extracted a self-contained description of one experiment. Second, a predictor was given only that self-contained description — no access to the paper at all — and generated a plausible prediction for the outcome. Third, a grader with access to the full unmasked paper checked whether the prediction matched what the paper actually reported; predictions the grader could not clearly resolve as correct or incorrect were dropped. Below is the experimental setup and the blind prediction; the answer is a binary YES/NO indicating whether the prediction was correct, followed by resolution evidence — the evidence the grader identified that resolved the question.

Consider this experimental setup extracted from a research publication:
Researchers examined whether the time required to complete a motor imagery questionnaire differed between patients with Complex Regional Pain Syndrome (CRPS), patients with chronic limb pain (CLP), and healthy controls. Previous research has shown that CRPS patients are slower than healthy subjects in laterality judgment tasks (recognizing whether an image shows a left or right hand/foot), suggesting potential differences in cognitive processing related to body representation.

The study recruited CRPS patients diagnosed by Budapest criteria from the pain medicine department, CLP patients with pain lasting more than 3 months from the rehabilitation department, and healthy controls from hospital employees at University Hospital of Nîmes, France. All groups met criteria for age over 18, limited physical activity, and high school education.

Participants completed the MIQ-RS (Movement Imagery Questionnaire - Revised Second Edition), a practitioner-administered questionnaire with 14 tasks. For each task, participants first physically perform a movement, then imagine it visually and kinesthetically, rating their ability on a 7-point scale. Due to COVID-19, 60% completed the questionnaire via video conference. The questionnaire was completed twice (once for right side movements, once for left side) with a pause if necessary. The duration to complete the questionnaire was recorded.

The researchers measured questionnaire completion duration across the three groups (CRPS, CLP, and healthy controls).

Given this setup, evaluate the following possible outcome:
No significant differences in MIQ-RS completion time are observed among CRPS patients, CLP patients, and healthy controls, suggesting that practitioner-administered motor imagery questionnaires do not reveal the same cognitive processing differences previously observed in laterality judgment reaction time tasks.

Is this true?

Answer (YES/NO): YES